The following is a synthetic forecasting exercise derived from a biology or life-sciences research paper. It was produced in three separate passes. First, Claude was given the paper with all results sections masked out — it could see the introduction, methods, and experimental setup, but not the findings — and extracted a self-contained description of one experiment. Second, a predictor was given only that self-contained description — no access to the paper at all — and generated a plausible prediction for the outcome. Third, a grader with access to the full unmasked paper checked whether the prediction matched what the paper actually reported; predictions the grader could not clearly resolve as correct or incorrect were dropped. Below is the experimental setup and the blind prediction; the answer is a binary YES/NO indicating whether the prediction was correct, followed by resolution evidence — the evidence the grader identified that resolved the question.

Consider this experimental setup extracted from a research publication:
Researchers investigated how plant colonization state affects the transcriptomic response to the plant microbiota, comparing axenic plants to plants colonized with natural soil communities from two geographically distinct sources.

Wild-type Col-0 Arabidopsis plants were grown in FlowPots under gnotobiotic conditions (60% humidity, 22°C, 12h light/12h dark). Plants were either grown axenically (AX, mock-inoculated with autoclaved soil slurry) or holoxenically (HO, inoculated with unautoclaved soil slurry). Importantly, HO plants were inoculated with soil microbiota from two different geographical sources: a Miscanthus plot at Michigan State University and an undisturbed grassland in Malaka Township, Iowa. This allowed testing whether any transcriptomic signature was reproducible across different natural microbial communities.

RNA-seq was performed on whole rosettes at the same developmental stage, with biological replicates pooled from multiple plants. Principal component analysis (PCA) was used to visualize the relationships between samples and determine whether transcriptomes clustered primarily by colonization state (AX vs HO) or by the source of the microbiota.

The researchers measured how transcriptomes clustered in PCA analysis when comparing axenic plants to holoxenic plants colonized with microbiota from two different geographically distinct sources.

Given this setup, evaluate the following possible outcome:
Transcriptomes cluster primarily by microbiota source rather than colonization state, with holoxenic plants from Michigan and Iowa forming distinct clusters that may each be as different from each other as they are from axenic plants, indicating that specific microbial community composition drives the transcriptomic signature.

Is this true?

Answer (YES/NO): NO